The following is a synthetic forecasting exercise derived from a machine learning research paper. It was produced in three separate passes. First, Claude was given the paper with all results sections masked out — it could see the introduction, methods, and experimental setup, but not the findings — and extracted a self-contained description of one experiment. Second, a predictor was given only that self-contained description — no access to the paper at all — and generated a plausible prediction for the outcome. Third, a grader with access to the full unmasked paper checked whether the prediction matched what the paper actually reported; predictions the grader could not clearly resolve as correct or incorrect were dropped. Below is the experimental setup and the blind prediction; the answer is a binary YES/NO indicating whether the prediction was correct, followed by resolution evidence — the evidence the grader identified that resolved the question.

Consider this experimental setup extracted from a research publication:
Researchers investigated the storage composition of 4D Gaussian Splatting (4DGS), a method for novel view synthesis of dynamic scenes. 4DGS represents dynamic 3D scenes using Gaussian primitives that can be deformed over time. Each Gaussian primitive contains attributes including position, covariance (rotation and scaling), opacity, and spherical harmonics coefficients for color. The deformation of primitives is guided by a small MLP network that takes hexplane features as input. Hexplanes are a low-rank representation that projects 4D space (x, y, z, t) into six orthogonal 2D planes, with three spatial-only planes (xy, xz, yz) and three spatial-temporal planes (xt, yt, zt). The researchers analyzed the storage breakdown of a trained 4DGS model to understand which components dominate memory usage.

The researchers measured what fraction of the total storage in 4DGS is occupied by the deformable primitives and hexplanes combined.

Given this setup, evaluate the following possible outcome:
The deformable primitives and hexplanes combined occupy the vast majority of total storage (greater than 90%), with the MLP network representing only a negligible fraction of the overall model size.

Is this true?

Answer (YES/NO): YES